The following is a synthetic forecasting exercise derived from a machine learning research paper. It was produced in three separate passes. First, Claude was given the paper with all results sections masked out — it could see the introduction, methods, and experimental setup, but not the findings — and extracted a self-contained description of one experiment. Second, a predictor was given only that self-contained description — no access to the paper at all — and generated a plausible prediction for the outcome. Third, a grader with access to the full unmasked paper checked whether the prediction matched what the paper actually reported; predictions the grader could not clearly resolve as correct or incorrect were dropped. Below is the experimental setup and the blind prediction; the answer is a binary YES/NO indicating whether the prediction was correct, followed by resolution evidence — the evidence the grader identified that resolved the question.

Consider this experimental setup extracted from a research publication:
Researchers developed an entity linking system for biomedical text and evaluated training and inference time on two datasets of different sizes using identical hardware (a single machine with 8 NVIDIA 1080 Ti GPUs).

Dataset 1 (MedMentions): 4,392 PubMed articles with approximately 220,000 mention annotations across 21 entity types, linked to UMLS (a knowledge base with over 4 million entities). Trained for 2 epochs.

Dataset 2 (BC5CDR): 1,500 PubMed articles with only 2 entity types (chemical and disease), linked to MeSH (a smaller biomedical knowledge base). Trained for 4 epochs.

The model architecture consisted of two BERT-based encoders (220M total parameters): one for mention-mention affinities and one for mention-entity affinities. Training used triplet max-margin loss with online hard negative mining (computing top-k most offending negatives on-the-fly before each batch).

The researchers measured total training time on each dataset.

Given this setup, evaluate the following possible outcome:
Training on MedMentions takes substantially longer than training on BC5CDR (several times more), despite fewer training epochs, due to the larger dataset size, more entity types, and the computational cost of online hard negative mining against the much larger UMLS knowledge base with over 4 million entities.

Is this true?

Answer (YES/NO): YES